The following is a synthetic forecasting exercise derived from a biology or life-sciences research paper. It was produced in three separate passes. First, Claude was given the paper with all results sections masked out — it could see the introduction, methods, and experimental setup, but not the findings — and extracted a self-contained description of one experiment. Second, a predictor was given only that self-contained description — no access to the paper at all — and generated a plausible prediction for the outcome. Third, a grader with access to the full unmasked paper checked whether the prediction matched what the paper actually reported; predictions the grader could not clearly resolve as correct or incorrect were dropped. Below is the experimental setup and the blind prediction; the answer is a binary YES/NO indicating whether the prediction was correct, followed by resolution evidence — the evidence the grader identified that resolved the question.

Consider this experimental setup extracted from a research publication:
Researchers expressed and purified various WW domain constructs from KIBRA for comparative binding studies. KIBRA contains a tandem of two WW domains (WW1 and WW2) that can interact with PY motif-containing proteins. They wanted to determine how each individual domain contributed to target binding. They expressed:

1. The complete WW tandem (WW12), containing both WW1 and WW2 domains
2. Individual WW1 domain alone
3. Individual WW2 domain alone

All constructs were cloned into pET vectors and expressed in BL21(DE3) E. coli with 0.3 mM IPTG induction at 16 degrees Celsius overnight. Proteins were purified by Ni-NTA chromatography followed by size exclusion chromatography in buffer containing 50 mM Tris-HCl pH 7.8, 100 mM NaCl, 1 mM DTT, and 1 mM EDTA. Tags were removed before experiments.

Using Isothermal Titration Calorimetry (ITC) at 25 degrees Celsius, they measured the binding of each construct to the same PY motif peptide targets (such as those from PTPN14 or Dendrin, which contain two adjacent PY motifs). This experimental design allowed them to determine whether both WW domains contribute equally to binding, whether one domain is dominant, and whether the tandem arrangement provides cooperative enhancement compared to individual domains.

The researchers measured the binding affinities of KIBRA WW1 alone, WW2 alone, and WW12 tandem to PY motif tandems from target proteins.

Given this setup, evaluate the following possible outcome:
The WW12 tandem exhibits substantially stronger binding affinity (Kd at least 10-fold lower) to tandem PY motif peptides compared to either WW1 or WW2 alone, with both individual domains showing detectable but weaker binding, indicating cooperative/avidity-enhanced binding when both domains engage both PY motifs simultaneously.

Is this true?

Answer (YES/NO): NO